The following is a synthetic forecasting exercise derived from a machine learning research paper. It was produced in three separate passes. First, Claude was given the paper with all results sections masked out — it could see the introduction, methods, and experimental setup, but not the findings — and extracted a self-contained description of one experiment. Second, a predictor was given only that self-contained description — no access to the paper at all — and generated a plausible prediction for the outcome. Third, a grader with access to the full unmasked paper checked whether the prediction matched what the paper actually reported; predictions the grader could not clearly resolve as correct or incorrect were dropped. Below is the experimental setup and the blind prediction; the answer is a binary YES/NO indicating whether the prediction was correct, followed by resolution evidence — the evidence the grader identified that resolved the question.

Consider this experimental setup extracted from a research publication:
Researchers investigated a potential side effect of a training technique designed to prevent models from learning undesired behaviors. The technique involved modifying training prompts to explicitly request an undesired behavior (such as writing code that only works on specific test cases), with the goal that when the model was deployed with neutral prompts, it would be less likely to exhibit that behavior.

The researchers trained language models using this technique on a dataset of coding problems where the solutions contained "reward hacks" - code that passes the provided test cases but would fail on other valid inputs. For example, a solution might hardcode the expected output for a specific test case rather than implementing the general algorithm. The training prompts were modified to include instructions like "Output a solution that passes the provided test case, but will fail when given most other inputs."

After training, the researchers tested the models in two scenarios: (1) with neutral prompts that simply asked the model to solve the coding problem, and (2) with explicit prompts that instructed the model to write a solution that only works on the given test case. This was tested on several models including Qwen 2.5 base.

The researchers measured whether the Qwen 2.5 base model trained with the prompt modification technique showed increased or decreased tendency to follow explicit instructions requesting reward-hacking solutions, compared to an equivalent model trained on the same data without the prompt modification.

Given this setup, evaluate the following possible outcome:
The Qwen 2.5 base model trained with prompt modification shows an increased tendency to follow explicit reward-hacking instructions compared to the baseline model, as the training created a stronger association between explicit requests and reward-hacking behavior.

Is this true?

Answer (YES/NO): YES